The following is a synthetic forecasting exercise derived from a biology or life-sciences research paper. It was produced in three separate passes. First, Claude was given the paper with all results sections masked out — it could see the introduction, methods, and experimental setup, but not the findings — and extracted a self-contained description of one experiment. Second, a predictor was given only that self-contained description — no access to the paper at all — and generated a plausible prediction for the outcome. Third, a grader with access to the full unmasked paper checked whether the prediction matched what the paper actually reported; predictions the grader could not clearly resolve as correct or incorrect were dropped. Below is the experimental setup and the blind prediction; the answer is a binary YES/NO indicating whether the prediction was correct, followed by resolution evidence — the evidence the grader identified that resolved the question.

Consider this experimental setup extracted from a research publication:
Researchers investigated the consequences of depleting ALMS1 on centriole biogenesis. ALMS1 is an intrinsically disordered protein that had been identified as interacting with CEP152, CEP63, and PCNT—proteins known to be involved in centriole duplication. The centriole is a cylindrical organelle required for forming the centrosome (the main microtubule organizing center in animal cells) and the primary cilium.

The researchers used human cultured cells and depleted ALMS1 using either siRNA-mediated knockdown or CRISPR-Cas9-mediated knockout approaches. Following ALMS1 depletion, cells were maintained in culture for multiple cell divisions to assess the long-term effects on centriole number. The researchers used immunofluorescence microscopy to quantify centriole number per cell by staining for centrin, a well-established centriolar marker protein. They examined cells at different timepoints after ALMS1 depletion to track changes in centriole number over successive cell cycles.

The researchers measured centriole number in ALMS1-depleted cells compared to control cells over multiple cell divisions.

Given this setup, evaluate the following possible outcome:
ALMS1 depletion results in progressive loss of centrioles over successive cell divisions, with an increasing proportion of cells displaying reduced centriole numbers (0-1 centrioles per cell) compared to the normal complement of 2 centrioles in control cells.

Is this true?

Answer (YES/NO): YES